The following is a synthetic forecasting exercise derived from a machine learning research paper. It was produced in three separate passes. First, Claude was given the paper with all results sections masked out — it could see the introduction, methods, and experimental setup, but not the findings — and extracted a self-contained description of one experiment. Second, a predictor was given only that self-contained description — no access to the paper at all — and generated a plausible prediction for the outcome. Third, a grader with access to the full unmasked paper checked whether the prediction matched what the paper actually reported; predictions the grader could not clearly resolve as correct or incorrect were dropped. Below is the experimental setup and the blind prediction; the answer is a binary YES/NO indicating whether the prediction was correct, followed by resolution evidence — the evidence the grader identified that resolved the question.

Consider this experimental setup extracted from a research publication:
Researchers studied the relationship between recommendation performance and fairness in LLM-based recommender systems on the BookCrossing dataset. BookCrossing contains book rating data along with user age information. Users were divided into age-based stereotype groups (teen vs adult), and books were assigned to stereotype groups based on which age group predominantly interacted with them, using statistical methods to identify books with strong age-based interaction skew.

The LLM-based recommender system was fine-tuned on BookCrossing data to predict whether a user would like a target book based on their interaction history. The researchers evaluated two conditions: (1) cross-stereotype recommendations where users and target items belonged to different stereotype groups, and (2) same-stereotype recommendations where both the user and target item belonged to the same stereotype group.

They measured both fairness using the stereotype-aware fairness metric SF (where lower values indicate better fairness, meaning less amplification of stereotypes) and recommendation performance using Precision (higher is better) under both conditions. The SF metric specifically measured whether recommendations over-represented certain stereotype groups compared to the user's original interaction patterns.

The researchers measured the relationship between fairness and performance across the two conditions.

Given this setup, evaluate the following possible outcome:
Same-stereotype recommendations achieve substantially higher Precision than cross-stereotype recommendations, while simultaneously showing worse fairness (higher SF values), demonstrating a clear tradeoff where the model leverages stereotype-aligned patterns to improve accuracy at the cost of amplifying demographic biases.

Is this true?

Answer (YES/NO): YES